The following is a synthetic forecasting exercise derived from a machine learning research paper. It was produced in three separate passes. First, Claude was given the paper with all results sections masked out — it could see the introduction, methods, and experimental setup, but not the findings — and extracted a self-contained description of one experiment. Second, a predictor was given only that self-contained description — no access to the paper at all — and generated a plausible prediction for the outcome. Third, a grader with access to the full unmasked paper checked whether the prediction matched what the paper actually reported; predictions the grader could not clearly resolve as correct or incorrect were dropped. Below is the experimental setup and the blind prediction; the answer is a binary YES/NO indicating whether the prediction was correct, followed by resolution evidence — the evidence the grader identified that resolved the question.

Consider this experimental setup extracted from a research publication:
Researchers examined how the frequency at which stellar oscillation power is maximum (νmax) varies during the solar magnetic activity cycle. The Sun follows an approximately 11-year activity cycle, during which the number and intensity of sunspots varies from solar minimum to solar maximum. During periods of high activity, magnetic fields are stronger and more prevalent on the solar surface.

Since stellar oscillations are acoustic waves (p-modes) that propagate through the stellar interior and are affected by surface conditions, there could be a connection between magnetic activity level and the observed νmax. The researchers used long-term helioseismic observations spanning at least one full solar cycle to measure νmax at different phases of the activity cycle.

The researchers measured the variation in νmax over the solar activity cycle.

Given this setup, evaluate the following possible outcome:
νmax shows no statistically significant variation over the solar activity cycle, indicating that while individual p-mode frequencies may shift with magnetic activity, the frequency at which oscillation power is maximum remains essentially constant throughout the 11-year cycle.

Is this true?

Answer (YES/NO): NO